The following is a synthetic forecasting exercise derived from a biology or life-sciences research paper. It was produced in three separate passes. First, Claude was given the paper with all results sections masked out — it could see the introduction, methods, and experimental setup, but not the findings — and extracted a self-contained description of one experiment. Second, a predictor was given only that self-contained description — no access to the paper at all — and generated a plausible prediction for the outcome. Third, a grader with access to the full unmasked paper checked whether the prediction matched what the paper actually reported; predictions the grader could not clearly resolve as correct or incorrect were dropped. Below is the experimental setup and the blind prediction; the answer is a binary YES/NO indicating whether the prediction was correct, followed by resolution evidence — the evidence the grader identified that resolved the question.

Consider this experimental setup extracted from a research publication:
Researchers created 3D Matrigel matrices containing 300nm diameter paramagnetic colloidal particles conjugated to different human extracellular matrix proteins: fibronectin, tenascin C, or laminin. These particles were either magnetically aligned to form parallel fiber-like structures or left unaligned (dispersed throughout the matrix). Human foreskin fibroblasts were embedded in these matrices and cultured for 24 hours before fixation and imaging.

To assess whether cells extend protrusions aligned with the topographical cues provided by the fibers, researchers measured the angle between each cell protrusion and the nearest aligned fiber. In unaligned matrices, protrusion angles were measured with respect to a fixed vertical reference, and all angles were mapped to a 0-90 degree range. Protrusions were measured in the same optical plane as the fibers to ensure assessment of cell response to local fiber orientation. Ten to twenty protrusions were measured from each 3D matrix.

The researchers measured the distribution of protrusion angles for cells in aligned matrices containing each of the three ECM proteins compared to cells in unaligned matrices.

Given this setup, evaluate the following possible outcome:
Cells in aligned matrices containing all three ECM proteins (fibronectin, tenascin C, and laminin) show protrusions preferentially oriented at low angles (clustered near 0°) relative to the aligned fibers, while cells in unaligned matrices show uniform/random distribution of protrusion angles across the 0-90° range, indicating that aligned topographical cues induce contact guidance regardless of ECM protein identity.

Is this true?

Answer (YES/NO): NO